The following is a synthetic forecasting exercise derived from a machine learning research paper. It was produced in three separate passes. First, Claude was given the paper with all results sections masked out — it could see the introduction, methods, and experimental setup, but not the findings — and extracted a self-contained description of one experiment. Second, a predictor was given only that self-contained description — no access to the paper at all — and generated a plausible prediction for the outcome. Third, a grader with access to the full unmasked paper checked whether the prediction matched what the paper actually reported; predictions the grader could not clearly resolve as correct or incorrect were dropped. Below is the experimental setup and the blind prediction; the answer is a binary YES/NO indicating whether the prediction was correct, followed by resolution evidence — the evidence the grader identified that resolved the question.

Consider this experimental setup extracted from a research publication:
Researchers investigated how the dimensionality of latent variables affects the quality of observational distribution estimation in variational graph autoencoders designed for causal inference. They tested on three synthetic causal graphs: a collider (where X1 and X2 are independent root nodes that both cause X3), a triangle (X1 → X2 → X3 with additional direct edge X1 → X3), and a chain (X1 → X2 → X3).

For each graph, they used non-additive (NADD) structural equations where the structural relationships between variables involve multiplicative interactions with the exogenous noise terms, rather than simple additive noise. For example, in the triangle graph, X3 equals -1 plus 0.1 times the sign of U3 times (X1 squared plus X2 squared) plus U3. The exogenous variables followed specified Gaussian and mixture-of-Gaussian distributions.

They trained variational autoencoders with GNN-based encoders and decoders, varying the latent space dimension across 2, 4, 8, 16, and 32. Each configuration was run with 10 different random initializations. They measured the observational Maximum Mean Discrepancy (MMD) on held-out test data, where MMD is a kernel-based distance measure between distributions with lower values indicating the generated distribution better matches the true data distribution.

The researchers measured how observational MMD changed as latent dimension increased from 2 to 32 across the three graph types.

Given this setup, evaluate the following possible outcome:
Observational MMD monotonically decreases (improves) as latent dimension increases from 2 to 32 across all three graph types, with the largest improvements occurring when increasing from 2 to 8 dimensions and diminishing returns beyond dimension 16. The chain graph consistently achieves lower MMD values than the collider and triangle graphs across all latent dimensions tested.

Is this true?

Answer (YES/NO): NO